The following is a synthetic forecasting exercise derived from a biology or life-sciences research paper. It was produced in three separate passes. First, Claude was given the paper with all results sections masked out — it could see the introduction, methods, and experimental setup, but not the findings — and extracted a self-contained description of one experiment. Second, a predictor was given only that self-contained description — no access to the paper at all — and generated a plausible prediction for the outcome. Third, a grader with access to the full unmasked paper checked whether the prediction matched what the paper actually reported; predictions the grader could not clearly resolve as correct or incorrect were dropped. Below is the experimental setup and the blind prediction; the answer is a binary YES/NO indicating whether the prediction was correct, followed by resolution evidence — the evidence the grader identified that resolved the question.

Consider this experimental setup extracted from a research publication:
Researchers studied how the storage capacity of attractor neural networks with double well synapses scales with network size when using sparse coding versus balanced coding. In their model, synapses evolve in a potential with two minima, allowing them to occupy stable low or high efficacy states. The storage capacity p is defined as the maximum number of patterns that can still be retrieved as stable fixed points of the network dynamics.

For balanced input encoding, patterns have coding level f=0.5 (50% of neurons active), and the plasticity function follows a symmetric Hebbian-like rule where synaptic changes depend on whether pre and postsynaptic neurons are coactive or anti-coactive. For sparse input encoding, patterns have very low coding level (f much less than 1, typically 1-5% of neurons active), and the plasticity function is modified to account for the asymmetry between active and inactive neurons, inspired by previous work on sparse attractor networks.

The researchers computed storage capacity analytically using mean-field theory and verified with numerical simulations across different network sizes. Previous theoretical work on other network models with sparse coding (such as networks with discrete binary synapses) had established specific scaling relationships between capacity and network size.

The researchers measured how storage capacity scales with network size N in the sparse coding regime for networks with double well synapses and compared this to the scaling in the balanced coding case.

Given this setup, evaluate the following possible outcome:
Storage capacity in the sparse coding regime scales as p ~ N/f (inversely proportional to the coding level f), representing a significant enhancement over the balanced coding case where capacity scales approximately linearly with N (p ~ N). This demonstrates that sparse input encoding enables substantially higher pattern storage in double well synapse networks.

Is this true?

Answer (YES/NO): NO